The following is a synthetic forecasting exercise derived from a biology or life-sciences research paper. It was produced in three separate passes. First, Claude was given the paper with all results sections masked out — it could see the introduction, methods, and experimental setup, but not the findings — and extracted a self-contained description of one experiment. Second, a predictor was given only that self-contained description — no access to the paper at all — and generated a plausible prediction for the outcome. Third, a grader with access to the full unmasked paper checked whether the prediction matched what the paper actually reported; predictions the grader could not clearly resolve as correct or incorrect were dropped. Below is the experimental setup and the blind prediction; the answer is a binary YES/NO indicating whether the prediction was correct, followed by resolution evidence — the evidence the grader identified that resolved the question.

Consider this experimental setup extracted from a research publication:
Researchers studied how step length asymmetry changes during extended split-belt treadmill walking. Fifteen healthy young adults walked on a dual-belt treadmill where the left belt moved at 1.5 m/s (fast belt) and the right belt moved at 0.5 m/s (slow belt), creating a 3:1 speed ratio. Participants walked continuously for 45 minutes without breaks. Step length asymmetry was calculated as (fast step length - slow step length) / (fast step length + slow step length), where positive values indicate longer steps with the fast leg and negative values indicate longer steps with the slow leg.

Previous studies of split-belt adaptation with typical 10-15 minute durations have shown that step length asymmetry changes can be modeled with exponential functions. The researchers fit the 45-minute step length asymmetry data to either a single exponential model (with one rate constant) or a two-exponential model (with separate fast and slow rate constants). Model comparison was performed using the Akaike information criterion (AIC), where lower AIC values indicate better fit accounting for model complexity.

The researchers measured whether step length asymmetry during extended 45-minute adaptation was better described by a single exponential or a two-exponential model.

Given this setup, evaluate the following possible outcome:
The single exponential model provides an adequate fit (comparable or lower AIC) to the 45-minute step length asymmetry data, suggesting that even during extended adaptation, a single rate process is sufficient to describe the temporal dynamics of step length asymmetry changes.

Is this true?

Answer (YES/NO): NO